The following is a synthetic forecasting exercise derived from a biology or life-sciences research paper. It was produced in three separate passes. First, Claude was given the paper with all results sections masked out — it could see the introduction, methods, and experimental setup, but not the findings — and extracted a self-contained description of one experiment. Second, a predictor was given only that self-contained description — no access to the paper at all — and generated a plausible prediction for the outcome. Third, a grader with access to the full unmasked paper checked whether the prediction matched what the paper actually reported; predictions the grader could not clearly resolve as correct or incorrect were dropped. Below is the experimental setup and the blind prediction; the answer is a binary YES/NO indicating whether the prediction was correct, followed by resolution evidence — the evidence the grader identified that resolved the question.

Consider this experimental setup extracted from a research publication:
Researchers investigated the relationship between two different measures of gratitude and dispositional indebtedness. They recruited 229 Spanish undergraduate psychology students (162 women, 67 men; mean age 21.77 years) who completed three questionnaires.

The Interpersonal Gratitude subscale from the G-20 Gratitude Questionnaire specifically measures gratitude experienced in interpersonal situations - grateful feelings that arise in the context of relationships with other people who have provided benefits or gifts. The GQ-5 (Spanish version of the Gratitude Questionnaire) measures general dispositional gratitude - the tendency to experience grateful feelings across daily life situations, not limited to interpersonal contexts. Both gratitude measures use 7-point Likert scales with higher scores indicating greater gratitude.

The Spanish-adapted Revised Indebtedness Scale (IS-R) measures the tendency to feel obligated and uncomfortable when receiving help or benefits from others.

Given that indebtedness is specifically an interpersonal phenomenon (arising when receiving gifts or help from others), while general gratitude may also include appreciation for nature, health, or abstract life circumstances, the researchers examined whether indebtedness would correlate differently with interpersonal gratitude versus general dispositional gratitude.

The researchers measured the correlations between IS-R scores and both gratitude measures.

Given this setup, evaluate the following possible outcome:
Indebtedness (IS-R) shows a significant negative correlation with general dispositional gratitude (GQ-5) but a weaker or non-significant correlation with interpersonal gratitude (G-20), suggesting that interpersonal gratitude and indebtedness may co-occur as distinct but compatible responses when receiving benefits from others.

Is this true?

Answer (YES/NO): NO